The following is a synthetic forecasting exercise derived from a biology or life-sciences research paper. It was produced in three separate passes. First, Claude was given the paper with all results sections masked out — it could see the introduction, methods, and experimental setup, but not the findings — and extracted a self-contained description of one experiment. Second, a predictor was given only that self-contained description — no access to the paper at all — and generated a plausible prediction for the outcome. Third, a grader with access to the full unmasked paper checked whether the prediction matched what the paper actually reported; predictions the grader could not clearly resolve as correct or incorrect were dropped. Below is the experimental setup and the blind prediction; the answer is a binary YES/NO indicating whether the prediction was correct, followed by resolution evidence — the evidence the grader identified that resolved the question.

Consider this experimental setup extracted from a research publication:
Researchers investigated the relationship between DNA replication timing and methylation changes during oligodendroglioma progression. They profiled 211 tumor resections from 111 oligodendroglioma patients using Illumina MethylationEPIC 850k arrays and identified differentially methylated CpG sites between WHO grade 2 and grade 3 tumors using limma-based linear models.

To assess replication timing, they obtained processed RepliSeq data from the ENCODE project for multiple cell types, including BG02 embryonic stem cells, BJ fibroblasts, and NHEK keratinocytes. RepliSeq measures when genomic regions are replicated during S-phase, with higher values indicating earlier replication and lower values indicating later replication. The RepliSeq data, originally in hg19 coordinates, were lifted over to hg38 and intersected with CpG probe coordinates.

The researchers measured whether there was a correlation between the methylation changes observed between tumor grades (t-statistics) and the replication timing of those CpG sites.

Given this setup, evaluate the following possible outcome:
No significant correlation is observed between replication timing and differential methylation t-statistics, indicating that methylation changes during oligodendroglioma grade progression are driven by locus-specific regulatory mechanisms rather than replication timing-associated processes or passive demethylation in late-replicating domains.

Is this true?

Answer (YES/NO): YES